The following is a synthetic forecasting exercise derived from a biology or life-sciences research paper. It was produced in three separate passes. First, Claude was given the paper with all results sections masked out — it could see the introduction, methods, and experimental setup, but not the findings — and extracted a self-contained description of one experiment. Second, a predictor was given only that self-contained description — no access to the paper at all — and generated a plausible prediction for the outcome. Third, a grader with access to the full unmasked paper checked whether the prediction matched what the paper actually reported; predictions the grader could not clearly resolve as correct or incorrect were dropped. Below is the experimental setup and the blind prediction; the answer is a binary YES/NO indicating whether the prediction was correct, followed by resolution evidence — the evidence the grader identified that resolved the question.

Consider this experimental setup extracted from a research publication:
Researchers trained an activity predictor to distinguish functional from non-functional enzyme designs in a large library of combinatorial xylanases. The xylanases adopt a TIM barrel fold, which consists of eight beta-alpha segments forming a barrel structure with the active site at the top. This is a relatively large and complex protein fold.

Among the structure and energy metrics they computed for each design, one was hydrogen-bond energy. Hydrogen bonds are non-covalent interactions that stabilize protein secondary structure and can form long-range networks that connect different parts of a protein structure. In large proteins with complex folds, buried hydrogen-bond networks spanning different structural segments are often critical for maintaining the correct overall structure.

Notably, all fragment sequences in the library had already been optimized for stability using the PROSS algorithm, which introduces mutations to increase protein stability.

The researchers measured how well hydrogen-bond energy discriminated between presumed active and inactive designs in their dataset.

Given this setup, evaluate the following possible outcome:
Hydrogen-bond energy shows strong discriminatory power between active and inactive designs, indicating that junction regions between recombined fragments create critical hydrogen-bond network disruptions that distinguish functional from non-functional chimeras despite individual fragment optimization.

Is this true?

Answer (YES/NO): NO